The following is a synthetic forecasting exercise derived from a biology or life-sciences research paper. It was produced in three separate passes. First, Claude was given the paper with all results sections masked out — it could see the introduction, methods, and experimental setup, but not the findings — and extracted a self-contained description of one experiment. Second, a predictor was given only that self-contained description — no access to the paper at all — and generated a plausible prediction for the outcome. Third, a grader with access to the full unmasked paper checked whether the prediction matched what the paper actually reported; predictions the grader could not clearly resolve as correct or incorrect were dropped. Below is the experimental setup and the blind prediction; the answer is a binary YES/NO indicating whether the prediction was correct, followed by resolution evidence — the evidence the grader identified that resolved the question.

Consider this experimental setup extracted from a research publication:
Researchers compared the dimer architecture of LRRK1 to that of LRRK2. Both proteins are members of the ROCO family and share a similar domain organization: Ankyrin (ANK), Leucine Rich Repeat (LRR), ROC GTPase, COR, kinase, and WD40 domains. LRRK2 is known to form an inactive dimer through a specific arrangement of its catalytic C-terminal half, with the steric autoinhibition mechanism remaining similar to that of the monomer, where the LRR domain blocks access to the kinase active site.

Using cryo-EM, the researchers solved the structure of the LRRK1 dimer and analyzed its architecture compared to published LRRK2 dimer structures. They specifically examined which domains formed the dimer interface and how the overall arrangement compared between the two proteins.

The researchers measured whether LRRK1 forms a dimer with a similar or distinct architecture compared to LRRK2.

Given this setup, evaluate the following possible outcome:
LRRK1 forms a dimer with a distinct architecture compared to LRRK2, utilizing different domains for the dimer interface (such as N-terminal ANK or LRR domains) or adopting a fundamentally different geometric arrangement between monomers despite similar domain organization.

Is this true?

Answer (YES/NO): YES